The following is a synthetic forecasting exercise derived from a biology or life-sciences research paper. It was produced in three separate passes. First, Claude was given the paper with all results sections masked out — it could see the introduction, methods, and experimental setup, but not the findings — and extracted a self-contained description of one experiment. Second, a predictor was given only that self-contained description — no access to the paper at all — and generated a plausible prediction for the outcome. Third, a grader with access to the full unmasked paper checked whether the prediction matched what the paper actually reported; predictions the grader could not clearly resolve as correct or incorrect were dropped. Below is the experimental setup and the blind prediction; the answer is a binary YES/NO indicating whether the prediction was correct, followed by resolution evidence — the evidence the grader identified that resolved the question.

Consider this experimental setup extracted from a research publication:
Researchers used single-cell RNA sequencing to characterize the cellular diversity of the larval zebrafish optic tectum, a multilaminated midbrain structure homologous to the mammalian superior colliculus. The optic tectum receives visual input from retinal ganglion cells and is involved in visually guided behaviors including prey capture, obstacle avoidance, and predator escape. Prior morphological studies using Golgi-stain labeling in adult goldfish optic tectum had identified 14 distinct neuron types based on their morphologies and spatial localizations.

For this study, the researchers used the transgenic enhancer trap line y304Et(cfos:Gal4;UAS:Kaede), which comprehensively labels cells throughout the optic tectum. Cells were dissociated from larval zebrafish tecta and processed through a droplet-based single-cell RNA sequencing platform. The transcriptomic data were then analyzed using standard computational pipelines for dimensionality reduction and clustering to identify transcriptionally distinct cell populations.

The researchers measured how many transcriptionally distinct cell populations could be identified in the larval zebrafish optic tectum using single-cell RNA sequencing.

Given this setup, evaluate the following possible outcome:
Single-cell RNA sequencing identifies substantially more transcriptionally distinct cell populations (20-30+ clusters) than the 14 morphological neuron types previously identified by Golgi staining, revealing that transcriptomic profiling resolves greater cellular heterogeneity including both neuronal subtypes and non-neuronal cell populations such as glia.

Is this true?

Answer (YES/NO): YES